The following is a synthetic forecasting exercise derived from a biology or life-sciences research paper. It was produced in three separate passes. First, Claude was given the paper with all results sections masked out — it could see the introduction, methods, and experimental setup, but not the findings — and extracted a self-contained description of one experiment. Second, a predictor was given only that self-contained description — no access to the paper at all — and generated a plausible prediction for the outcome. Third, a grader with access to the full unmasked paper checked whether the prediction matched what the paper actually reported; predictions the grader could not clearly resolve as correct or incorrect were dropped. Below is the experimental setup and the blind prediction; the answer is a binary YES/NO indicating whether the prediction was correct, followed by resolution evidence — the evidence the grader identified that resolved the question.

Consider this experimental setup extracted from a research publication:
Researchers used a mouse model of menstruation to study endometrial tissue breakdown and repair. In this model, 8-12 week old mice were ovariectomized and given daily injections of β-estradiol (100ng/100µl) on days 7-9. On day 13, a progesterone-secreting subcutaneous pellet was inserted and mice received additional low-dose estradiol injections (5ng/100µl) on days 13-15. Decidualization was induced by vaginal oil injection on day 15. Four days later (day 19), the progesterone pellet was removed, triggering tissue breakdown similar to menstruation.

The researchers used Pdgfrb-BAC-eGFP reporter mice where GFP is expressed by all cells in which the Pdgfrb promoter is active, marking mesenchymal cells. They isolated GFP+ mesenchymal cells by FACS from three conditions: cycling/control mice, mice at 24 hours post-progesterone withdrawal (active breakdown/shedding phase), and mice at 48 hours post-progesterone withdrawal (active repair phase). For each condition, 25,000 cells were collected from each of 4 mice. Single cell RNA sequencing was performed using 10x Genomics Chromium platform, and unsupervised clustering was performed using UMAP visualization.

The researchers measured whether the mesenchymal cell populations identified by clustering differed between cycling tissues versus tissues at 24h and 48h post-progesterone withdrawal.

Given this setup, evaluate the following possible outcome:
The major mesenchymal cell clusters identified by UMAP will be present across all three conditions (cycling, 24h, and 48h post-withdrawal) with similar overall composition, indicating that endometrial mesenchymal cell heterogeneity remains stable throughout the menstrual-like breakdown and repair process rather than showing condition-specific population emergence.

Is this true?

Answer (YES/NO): NO